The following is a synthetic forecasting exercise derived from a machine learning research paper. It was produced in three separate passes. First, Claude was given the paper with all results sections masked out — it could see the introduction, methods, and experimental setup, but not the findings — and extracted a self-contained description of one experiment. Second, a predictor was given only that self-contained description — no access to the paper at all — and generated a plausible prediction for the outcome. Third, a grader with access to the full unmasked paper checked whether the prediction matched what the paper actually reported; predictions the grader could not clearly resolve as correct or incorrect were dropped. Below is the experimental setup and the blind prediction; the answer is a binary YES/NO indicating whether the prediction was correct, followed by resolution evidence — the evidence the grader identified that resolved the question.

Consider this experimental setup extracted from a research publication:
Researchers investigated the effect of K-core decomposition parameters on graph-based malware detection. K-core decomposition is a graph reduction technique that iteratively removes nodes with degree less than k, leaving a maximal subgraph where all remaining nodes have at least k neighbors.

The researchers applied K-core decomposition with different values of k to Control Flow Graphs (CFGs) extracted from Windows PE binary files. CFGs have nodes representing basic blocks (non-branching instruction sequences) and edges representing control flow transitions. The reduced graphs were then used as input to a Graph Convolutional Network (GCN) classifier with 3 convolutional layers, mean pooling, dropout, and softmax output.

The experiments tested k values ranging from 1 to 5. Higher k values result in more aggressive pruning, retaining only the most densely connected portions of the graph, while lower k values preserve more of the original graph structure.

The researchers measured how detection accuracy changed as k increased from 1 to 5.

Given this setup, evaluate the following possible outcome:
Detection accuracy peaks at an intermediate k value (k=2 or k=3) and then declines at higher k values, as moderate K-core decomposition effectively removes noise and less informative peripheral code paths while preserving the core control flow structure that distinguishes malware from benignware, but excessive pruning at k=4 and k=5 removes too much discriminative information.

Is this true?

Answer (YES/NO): NO